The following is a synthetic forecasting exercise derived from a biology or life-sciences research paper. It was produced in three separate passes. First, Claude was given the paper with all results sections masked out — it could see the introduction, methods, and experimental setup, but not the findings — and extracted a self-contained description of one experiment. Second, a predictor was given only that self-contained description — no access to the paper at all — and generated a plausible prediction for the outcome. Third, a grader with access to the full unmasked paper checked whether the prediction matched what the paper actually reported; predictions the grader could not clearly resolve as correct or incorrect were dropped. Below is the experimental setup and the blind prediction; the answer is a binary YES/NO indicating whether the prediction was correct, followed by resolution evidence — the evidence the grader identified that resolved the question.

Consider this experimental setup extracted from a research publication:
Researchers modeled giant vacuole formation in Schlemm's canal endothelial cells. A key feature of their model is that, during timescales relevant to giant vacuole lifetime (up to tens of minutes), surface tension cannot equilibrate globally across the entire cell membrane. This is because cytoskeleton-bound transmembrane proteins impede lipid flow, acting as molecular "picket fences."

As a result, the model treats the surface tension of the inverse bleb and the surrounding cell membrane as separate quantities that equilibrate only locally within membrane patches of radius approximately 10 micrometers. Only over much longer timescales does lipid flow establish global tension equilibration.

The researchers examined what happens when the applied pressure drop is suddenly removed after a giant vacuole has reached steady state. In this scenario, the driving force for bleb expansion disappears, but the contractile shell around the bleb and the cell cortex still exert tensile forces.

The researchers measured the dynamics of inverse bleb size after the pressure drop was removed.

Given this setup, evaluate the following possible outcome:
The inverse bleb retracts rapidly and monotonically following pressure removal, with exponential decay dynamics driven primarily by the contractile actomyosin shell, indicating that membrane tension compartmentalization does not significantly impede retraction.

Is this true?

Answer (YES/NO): NO